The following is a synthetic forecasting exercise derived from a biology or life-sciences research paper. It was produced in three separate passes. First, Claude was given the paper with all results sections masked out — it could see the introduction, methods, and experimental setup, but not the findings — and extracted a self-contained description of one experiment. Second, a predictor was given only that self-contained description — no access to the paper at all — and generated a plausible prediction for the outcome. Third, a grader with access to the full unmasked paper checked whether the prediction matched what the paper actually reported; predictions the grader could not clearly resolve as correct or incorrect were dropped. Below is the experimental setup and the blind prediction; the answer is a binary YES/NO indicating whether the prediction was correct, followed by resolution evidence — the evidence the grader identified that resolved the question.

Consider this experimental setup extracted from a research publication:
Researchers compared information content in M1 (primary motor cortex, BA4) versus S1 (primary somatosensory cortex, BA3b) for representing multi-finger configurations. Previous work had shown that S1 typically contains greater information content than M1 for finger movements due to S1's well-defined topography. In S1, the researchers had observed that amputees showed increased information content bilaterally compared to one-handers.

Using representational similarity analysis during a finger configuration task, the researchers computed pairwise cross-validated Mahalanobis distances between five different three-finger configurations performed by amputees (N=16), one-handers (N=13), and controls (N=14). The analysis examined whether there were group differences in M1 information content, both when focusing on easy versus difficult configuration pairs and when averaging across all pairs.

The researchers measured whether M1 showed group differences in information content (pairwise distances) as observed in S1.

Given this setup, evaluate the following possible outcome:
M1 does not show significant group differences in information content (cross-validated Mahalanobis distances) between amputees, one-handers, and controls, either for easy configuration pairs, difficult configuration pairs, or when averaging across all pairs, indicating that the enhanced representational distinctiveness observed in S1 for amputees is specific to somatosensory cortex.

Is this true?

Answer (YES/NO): YES